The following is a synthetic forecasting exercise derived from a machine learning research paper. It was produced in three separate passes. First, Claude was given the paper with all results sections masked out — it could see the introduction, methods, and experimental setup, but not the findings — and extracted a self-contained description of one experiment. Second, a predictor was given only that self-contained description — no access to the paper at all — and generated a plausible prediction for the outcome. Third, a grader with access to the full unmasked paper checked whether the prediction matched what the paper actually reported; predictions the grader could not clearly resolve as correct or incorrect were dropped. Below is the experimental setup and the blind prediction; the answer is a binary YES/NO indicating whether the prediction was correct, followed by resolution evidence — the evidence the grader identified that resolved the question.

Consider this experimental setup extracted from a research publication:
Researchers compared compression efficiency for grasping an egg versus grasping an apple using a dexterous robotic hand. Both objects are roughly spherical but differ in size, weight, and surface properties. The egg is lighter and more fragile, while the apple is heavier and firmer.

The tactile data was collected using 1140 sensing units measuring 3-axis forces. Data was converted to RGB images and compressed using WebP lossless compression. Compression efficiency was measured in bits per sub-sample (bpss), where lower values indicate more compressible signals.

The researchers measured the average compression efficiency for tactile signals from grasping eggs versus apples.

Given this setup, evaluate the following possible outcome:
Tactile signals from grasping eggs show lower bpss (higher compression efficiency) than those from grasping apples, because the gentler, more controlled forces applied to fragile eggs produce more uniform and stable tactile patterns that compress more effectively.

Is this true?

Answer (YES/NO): YES